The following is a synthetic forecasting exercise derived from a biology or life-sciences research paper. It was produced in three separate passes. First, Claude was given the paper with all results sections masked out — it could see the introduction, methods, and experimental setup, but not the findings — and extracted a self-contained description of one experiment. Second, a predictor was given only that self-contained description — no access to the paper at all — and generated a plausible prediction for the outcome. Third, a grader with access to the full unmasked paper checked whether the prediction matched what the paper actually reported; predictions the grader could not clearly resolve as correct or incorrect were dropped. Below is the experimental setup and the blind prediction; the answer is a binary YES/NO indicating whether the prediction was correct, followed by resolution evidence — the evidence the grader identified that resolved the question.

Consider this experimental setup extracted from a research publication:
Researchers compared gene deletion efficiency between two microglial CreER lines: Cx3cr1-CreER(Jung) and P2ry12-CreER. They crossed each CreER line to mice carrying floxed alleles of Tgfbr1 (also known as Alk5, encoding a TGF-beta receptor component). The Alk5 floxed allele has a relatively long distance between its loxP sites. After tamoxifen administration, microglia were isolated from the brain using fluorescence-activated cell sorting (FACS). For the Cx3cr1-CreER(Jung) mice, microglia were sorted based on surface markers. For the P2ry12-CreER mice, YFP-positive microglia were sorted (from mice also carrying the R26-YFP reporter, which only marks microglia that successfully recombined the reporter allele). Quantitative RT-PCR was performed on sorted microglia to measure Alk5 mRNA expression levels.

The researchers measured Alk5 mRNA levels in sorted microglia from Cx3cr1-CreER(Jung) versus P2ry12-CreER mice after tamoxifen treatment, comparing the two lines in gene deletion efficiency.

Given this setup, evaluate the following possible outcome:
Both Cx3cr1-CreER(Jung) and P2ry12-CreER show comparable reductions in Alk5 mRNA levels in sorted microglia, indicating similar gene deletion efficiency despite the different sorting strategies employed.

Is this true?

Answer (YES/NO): NO